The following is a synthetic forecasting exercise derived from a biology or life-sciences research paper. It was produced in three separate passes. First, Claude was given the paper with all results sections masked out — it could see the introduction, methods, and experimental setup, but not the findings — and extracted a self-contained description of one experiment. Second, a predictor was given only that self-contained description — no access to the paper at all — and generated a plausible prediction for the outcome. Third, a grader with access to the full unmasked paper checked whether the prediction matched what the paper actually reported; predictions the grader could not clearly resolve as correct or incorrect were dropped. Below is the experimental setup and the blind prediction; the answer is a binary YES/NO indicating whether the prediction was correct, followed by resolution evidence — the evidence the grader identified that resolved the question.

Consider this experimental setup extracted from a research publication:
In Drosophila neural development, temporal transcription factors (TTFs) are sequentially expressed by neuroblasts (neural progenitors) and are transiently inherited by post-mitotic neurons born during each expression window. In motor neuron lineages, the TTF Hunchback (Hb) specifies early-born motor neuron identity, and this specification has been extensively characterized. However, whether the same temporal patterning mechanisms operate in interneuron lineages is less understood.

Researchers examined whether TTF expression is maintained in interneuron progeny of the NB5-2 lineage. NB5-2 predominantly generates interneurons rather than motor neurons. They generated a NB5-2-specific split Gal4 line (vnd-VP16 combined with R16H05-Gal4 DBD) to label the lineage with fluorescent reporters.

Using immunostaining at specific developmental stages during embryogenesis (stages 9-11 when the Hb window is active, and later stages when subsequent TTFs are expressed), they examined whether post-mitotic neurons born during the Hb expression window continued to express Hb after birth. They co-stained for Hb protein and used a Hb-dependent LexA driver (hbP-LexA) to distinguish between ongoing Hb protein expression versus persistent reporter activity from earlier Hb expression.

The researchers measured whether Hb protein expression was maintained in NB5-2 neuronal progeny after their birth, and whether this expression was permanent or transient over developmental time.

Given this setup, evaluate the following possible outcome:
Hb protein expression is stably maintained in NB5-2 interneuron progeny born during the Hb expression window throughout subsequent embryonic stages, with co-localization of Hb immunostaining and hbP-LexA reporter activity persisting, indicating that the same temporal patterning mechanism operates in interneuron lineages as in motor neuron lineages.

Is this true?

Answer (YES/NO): YES